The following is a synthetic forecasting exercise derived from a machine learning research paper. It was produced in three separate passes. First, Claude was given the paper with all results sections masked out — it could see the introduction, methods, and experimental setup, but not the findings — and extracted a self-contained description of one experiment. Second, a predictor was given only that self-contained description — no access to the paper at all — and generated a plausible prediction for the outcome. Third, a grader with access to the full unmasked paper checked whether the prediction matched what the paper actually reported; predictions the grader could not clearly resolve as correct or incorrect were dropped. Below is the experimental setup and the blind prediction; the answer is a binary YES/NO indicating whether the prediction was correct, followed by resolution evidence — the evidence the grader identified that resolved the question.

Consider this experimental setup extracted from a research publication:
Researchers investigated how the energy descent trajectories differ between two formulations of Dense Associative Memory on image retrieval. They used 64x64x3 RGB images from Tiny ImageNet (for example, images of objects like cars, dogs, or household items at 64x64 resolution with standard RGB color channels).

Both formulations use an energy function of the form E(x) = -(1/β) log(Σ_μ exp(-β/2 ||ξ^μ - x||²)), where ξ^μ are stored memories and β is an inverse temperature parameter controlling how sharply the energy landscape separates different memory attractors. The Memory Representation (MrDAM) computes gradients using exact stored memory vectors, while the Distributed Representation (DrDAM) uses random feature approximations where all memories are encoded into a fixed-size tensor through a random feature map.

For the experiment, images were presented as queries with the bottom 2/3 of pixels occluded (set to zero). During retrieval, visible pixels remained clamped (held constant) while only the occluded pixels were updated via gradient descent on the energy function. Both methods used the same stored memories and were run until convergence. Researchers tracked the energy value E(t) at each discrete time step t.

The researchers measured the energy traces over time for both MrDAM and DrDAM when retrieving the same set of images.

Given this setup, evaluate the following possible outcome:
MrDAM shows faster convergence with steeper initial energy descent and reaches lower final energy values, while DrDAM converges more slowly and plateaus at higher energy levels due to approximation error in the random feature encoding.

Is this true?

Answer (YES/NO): NO